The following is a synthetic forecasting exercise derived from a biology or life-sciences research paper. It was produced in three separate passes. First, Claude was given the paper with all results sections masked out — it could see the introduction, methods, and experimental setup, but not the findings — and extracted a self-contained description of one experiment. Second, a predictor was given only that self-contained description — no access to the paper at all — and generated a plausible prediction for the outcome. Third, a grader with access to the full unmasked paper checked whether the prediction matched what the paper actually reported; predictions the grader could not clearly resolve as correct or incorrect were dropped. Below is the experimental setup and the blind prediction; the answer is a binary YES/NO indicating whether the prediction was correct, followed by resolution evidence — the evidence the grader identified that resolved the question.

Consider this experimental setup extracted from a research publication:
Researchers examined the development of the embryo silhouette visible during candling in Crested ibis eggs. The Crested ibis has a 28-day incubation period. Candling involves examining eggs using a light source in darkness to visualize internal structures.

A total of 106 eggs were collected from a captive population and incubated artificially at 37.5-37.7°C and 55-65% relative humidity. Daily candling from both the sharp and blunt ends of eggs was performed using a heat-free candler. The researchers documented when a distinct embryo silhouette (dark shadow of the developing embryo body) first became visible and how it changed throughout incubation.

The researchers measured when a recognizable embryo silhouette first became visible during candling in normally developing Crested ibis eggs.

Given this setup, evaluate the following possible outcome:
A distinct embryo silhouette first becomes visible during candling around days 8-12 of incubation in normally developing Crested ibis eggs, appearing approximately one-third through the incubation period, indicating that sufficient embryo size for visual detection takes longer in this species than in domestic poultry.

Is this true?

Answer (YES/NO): NO